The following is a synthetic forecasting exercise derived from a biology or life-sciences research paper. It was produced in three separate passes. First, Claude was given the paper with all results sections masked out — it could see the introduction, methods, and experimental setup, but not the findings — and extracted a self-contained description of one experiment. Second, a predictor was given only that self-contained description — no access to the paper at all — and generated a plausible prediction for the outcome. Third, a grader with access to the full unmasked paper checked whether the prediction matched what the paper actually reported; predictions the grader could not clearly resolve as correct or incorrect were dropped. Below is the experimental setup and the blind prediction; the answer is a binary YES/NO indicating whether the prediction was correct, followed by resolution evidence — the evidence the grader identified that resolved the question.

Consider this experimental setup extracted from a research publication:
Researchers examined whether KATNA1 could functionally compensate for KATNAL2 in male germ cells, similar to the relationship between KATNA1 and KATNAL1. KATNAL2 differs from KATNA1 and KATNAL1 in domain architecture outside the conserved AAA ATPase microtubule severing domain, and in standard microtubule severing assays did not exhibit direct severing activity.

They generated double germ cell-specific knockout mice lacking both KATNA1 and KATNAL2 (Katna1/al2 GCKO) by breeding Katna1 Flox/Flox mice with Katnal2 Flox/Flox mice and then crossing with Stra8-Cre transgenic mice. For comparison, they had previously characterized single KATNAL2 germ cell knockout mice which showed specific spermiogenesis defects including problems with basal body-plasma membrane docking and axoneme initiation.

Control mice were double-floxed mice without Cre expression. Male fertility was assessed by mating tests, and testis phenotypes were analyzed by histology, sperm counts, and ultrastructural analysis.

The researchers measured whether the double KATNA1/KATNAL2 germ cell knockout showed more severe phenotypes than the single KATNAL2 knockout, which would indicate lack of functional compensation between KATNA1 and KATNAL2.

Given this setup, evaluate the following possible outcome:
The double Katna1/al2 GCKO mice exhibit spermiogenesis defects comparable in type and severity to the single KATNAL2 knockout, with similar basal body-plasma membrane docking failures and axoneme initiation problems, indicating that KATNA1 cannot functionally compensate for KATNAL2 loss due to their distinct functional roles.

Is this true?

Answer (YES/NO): NO